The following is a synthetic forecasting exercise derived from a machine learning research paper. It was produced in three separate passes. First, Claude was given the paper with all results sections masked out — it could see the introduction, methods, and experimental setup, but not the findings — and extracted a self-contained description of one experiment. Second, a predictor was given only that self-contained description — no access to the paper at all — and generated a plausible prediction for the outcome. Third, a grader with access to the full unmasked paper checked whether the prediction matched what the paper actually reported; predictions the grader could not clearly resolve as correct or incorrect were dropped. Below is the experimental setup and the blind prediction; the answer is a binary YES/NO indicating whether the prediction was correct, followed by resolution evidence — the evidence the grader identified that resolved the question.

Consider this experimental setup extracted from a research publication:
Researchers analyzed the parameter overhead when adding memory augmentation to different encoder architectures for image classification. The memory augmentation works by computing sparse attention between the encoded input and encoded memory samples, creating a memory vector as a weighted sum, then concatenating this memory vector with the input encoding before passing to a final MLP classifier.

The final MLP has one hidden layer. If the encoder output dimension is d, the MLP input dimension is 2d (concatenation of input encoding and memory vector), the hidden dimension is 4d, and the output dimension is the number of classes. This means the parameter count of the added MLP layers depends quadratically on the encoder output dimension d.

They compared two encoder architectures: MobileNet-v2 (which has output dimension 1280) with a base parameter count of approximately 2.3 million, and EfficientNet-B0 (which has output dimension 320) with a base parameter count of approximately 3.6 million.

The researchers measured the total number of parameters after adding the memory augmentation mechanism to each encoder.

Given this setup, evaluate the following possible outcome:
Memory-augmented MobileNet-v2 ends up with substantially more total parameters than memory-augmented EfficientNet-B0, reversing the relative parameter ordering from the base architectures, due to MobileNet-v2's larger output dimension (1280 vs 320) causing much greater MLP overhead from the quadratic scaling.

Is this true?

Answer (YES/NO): YES